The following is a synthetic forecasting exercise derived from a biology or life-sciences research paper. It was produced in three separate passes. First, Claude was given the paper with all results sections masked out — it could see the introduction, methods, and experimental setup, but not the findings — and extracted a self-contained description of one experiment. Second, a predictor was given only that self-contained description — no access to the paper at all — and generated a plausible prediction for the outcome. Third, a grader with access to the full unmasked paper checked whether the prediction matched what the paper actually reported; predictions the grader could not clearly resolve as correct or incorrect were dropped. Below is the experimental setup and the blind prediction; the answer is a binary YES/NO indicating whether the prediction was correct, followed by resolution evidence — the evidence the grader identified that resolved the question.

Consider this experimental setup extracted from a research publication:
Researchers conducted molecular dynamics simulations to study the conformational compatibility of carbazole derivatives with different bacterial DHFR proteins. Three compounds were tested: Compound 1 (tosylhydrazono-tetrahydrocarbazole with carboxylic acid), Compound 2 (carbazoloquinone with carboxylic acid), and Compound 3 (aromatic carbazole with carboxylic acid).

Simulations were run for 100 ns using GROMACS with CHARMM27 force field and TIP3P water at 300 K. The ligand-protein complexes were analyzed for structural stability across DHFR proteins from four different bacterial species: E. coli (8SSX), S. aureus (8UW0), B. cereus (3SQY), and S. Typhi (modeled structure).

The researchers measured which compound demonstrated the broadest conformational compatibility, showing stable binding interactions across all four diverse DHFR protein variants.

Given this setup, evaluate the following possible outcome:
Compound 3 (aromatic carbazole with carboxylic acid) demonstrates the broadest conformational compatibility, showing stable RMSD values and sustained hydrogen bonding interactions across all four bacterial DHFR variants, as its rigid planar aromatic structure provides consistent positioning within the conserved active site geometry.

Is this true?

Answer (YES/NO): NO